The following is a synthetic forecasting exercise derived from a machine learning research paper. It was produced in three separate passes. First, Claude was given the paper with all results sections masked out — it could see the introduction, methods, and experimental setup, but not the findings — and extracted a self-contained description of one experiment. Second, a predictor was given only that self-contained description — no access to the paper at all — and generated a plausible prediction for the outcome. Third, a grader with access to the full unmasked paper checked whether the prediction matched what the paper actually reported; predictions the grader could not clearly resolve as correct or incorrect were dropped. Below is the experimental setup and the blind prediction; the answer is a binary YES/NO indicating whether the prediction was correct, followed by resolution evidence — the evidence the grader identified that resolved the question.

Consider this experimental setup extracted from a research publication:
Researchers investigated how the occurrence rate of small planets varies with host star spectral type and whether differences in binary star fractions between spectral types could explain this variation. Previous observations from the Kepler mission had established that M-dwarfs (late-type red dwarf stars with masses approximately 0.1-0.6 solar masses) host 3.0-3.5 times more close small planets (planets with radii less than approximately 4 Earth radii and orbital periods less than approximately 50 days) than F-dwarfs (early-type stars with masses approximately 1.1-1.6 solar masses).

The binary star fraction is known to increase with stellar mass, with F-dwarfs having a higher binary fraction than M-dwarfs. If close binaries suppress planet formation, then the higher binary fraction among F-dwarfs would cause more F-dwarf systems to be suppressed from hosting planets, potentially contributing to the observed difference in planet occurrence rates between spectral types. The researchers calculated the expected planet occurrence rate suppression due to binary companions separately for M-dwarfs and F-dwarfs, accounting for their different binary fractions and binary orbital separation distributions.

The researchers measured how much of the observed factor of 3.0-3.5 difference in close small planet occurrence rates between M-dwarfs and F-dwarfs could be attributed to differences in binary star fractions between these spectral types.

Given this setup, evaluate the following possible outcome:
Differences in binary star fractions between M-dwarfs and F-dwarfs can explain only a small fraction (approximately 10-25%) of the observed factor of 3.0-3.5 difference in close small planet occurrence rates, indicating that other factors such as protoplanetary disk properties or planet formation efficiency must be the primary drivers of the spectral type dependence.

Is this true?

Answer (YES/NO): NO